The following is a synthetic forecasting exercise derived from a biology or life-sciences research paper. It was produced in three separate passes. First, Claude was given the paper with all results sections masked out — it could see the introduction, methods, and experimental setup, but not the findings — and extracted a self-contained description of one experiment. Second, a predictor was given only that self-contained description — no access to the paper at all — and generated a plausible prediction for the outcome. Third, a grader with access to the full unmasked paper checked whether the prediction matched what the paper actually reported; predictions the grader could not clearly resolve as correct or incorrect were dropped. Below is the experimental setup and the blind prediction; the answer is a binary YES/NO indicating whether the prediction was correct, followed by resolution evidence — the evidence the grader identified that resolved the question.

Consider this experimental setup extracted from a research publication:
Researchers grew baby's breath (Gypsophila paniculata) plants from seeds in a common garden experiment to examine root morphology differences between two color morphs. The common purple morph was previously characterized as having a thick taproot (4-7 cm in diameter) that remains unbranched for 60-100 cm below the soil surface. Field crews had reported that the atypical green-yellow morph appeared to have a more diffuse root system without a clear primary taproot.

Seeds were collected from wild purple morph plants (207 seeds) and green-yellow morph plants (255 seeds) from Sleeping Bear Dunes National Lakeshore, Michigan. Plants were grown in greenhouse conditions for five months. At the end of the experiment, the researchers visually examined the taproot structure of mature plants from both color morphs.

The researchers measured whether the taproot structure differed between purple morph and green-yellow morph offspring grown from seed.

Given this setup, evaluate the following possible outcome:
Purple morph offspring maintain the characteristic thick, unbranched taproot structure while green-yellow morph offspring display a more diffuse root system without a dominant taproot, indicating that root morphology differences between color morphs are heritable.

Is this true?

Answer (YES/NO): NO